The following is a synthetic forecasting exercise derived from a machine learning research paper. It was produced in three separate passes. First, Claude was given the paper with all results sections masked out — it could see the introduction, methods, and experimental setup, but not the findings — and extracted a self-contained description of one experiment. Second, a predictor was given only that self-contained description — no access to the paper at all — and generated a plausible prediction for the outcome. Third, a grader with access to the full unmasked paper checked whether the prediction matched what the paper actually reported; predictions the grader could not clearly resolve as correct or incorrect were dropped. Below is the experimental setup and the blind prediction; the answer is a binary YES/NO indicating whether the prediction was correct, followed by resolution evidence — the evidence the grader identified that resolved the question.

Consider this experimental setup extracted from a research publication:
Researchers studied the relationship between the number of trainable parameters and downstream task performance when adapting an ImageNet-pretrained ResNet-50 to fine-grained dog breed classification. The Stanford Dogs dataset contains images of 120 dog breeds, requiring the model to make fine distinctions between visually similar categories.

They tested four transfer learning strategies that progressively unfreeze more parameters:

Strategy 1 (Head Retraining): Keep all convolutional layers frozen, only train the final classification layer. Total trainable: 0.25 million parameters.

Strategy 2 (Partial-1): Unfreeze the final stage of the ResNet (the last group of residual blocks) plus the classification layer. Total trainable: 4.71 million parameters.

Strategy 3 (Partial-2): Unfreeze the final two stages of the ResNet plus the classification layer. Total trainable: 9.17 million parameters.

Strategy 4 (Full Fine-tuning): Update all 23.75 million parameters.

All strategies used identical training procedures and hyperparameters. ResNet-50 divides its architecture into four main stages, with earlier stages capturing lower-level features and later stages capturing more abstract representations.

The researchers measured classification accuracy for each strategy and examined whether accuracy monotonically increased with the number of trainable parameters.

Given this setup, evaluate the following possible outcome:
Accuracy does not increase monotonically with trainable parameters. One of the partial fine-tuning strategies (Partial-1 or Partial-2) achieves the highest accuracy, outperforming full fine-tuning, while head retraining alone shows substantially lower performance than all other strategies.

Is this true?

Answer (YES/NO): NO